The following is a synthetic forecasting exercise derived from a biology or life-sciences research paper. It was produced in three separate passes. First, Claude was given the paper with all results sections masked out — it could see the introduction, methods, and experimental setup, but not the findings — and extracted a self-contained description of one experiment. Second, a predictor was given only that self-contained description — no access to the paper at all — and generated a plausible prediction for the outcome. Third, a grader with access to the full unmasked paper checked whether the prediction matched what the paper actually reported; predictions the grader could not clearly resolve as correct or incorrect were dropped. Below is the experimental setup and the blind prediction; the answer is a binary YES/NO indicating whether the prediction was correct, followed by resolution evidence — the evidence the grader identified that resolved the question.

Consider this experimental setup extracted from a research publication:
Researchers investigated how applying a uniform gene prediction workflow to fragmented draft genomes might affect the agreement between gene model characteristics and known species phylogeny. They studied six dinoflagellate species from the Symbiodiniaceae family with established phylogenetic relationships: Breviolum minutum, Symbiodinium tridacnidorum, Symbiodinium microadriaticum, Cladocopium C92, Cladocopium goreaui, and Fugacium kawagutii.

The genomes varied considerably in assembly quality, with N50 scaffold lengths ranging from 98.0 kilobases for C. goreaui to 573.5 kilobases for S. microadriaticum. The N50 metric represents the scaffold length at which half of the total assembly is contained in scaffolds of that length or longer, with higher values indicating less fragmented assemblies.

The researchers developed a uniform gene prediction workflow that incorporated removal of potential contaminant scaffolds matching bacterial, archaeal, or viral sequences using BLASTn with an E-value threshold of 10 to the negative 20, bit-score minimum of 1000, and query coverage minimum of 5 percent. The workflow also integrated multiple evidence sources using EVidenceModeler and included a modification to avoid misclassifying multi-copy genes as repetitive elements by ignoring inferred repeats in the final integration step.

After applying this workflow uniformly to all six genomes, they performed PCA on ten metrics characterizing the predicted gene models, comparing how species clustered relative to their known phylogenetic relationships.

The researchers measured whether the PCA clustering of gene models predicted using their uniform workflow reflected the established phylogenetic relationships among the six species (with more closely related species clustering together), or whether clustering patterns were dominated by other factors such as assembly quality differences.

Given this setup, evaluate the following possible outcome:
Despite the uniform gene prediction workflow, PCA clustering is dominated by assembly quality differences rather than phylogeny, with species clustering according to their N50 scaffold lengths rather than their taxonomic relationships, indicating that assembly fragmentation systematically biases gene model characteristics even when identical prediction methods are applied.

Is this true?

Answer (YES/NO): NO